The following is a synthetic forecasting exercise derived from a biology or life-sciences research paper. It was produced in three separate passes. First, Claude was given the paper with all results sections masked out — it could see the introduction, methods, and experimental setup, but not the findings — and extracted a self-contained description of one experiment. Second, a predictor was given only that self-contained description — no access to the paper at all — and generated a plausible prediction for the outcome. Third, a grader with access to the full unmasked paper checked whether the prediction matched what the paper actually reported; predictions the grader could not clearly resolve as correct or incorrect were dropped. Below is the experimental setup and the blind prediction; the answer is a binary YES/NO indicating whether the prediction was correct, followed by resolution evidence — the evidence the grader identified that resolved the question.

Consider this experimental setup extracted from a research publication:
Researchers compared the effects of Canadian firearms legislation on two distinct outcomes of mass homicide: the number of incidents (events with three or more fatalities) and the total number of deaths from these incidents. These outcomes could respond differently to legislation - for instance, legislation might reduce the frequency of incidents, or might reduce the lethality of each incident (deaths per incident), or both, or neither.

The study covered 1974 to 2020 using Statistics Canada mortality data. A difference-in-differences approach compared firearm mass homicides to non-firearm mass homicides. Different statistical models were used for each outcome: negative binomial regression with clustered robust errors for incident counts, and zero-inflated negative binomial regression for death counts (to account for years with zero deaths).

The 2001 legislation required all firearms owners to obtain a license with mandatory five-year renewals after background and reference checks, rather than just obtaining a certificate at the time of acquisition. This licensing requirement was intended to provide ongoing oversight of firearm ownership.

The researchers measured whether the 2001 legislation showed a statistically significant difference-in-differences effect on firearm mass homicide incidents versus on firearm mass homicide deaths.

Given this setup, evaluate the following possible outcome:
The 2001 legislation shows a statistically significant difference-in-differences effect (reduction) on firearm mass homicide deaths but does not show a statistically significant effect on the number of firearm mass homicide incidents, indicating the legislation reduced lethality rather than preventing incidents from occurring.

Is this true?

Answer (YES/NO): NO